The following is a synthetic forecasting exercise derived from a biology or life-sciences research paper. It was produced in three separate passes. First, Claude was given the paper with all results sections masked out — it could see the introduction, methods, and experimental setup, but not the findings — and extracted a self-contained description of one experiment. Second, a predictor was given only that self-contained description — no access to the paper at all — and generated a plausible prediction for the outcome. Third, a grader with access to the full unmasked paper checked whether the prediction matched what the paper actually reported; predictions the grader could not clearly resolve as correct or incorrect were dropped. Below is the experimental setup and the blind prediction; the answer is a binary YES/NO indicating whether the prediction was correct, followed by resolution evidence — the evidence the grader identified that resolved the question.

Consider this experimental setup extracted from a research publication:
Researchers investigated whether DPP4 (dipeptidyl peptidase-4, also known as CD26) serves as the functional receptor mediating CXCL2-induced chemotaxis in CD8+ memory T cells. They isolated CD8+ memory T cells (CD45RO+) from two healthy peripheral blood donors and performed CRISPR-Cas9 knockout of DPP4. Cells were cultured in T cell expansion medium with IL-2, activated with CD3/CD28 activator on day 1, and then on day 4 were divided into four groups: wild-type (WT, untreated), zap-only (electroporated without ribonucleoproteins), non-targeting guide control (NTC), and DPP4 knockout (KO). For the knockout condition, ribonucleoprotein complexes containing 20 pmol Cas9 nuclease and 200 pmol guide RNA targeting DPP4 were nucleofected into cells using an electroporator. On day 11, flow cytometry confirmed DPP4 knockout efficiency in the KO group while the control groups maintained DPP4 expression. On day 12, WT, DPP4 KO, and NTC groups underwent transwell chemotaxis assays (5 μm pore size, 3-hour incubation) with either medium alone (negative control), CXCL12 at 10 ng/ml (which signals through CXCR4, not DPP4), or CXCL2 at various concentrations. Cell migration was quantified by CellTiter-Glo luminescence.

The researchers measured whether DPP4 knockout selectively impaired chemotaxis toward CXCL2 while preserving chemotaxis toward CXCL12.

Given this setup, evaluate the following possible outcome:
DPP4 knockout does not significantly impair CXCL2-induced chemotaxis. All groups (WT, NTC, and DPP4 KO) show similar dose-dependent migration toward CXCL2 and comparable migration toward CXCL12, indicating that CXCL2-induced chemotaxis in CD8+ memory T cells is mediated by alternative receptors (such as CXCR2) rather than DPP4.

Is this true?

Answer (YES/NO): NO